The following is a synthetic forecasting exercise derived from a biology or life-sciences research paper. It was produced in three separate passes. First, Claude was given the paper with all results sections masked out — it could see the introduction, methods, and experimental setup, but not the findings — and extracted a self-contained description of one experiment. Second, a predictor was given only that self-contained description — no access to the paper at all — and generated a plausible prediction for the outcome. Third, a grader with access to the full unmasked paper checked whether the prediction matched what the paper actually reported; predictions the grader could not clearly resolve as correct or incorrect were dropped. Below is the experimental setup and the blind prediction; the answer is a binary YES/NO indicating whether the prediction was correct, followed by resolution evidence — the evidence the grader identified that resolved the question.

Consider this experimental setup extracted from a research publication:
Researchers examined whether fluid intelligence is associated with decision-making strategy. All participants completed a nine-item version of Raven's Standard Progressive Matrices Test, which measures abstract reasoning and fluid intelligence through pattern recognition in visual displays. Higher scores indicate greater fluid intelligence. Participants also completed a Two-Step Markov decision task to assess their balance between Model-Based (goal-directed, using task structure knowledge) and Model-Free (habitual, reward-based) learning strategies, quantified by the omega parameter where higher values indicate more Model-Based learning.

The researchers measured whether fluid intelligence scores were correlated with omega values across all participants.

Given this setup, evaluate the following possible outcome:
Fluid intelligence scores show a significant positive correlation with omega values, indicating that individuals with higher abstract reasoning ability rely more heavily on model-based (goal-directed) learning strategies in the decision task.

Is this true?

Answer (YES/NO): NO